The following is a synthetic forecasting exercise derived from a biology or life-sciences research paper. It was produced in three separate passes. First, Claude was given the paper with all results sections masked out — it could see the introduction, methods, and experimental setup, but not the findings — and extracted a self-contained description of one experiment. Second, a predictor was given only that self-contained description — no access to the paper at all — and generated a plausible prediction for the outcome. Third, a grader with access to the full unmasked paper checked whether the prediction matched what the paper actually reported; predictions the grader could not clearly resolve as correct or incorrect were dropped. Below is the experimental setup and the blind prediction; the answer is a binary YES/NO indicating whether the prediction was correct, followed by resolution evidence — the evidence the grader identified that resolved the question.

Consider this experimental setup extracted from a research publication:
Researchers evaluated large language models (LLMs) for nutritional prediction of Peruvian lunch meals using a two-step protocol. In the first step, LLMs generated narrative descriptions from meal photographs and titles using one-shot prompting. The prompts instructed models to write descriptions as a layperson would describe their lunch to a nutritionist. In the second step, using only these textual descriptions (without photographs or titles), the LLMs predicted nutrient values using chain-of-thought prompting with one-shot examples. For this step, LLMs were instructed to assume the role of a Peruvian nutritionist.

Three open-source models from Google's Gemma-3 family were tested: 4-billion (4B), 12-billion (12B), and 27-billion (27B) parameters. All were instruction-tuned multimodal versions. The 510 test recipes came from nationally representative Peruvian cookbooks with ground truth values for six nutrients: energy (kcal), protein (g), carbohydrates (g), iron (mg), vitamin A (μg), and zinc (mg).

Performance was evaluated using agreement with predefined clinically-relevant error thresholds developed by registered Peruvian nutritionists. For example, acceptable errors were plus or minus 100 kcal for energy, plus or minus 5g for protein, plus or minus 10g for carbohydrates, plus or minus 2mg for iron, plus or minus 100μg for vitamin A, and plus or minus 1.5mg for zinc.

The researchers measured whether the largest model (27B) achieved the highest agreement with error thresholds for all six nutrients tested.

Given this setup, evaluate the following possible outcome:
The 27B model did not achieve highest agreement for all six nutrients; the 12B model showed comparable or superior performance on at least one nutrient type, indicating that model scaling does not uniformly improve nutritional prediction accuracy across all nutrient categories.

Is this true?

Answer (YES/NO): YES